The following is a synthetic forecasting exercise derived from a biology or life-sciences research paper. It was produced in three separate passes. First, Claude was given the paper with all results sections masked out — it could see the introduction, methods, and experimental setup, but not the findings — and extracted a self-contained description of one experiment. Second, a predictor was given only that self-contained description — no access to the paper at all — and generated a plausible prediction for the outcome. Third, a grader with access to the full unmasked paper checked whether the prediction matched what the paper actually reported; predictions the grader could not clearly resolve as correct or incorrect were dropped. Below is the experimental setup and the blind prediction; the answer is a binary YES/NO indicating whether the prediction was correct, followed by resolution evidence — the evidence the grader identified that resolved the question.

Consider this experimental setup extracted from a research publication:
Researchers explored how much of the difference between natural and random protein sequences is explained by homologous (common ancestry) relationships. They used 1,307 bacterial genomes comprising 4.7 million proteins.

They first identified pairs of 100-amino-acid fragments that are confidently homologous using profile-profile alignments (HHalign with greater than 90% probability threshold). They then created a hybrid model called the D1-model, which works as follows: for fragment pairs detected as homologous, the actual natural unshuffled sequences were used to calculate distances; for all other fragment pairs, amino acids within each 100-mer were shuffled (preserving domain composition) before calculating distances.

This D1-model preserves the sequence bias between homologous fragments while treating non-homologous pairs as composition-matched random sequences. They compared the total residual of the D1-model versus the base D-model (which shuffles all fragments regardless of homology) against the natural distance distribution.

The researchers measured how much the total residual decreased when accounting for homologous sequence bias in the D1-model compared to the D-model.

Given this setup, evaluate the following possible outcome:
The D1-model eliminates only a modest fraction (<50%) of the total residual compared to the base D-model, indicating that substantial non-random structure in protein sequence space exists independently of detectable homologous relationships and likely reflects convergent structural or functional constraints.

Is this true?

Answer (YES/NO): YES